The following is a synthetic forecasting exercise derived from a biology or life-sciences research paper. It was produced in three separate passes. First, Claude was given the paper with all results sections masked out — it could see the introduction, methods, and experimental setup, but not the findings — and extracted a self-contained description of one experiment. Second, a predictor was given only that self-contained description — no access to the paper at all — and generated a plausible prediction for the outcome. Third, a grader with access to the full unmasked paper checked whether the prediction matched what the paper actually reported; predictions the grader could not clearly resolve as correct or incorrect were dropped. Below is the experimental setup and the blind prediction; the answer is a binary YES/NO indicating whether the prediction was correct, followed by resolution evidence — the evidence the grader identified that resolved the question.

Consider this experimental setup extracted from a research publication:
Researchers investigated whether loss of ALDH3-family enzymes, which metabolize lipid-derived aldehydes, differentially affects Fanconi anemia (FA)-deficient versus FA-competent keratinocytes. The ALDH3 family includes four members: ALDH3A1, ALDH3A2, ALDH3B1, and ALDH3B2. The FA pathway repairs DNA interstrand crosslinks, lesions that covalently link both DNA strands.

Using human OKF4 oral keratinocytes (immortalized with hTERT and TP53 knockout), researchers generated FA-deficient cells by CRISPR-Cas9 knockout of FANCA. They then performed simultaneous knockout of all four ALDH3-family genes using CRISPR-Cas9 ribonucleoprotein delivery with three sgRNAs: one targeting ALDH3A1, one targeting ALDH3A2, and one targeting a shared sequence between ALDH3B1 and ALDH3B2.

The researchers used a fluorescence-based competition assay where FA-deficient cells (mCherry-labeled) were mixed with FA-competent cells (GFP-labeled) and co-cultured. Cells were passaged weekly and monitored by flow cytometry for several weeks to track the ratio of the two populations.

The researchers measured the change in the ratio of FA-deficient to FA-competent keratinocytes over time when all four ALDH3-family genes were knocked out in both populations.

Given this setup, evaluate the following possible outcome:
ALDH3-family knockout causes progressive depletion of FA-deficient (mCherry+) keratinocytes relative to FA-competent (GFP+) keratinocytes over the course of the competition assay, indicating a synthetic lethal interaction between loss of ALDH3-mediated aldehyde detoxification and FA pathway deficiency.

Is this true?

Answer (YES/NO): YES